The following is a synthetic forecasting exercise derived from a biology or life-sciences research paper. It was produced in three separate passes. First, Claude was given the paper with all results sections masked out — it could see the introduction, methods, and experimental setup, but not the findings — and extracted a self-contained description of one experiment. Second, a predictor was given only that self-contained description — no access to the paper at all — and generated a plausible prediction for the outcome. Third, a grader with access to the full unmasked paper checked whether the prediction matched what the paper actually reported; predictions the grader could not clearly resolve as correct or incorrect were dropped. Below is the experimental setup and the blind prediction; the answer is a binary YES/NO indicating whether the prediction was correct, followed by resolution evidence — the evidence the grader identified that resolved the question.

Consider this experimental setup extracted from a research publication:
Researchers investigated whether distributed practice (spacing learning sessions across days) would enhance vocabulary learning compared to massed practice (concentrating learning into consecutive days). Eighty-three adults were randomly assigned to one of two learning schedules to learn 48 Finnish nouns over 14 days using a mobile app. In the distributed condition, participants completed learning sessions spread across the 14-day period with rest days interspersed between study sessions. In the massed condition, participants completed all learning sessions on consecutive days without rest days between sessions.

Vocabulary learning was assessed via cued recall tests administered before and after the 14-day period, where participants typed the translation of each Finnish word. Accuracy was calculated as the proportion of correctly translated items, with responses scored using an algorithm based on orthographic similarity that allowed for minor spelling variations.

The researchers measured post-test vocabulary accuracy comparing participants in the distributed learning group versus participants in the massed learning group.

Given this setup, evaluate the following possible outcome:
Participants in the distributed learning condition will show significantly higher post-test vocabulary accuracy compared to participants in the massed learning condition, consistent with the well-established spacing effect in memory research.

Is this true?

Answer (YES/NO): NO